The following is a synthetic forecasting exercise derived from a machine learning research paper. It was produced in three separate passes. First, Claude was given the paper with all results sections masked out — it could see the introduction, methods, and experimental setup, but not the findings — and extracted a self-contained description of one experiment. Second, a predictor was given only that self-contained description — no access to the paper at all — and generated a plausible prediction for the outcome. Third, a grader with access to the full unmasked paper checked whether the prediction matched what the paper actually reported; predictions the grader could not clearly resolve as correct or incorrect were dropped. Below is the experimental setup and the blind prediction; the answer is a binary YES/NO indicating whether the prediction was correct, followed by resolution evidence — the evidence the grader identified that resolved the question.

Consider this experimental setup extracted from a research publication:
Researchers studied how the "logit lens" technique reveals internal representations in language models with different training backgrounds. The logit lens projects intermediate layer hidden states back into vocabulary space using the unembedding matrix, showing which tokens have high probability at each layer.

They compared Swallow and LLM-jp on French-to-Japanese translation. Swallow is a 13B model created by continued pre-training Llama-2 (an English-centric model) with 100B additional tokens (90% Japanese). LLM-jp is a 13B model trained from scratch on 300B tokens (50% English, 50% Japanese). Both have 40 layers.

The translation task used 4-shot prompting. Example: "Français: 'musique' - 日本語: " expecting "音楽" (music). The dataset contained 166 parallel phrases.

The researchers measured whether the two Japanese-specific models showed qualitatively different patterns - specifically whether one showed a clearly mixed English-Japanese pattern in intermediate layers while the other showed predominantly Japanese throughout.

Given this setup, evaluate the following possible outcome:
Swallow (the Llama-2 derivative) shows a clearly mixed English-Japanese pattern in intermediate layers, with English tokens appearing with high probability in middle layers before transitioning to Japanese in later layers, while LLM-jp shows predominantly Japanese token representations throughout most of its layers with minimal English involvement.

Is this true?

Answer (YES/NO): YES